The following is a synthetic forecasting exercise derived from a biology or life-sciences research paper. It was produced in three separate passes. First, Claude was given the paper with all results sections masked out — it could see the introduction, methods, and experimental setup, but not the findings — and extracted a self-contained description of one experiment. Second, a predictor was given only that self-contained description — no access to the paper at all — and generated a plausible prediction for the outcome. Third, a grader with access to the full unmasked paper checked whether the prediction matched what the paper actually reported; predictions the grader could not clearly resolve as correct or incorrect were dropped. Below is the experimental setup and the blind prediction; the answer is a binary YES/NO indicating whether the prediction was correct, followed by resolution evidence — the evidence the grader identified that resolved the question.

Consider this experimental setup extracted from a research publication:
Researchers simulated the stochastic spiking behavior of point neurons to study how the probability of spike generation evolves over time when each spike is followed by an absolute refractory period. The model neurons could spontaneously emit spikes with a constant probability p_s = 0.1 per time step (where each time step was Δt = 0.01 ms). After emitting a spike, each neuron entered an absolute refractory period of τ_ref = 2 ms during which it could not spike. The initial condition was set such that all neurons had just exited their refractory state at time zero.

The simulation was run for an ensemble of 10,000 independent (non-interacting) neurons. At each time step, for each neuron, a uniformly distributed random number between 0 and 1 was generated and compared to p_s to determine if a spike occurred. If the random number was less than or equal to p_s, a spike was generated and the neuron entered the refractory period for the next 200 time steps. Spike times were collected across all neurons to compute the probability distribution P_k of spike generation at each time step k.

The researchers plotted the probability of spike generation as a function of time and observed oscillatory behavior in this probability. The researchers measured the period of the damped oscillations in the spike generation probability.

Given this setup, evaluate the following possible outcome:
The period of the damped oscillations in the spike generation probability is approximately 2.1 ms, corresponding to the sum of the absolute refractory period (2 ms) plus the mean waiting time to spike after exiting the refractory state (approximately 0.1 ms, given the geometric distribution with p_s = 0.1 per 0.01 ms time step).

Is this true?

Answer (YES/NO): NO